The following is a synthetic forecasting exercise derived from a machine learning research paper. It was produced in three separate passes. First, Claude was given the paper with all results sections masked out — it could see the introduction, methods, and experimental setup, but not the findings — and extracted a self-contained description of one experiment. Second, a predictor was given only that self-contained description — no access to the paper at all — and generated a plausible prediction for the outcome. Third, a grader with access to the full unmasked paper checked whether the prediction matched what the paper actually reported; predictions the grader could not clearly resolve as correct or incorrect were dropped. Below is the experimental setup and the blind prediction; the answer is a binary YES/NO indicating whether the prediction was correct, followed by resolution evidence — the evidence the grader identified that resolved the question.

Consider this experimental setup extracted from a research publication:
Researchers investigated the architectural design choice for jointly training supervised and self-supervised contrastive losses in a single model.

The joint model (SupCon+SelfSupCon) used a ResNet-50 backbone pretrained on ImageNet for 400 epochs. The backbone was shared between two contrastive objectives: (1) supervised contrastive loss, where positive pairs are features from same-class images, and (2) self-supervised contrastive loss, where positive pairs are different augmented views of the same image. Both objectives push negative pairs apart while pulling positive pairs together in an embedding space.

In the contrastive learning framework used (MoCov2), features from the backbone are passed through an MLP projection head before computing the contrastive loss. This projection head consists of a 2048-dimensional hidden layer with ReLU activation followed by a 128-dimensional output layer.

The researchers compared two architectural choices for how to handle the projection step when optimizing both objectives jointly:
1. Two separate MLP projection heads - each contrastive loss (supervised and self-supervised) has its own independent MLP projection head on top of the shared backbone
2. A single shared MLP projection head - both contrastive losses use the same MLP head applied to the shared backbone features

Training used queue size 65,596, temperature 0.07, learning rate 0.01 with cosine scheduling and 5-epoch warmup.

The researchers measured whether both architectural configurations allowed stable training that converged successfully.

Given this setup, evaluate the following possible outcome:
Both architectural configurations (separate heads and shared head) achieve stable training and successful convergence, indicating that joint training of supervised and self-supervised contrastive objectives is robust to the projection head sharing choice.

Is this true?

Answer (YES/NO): NO